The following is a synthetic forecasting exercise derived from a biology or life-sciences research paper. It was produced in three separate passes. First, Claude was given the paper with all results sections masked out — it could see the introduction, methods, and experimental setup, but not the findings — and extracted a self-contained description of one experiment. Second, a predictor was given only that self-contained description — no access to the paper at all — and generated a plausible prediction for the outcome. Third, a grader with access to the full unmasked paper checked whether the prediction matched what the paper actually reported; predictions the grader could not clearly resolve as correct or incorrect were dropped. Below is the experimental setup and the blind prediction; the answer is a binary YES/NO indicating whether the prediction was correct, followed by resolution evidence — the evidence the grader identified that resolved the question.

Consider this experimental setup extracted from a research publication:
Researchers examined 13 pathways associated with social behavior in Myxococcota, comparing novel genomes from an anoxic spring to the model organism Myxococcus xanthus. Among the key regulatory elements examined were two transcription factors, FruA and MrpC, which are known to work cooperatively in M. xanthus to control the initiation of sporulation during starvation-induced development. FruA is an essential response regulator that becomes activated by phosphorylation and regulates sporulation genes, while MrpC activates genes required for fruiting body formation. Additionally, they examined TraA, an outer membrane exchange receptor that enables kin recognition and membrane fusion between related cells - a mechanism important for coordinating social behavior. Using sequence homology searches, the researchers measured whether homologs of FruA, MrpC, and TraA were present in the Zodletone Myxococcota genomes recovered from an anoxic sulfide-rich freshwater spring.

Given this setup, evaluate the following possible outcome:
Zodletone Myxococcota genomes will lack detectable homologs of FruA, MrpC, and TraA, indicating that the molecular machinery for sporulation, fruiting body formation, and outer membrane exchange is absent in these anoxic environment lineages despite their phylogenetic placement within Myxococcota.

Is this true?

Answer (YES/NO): YES